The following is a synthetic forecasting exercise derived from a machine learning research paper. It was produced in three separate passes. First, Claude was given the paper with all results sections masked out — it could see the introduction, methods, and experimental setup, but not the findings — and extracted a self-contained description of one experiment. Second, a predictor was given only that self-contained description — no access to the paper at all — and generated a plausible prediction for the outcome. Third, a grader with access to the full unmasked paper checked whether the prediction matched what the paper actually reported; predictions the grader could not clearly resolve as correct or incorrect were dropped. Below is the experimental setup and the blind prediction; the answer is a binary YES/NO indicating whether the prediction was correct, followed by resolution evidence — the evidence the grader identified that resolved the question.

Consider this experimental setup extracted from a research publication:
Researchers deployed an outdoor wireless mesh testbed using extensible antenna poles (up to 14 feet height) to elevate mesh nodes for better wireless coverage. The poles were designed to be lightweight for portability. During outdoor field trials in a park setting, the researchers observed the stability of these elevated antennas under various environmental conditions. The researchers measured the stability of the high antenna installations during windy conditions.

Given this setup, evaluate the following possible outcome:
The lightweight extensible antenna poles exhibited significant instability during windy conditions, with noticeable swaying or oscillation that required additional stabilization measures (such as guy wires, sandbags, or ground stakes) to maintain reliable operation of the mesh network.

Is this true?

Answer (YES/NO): NO